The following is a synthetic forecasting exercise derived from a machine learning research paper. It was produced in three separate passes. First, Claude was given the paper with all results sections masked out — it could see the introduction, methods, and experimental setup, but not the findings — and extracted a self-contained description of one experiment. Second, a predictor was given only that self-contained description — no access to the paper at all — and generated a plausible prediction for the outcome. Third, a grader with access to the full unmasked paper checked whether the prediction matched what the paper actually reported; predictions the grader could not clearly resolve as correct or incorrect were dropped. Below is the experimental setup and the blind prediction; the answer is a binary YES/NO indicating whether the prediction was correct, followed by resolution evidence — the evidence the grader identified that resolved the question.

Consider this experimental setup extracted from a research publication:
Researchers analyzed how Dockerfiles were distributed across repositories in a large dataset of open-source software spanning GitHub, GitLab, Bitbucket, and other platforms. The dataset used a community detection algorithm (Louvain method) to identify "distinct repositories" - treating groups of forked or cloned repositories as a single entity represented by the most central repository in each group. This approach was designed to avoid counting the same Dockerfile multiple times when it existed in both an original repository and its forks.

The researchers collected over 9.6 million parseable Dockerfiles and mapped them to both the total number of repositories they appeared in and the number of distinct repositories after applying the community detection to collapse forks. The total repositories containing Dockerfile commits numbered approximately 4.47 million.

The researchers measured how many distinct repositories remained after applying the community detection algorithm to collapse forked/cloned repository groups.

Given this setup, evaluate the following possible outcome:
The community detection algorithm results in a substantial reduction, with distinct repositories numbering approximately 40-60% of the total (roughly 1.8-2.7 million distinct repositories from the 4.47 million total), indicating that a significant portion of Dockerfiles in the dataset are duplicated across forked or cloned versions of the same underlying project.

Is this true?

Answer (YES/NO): YES